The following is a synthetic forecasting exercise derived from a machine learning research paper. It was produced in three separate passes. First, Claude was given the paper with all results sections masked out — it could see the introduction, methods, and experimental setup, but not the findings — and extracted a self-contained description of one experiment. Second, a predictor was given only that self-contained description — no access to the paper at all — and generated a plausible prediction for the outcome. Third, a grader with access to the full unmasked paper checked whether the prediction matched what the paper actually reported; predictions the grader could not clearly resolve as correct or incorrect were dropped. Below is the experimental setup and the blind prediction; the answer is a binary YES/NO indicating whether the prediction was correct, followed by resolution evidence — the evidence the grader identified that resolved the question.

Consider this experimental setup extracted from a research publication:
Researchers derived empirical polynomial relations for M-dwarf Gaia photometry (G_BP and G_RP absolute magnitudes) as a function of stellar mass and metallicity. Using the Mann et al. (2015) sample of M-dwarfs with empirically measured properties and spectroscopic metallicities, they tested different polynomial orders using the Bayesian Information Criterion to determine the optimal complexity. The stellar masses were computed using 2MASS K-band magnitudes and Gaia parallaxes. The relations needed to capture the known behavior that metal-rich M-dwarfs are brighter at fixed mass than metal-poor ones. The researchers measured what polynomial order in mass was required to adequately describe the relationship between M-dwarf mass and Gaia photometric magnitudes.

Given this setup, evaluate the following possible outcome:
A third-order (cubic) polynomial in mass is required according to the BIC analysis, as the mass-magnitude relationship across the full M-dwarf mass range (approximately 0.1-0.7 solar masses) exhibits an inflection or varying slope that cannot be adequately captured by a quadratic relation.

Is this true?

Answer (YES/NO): NO